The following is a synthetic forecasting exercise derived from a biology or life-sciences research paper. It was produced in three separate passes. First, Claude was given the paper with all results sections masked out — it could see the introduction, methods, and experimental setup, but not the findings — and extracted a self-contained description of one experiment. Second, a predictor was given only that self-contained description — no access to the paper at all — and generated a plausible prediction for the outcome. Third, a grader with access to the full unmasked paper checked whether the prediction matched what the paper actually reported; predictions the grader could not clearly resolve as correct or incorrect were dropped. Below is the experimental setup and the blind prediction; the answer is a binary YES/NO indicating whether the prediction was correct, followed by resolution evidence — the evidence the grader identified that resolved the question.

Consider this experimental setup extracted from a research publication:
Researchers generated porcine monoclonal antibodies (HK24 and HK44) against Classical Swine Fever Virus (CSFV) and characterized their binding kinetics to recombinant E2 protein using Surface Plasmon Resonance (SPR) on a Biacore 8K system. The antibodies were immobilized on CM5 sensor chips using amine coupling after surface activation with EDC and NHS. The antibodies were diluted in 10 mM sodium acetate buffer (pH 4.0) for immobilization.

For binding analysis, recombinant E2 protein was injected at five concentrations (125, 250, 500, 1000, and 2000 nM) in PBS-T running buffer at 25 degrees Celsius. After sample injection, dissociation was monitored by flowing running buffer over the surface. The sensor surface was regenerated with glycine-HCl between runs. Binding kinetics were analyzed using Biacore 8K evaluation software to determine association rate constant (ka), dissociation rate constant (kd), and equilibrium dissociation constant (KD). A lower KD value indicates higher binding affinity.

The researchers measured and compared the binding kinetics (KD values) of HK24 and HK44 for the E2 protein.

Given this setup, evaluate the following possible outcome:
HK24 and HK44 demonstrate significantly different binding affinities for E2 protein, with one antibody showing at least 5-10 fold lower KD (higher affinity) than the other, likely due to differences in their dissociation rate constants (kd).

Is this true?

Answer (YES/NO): YES